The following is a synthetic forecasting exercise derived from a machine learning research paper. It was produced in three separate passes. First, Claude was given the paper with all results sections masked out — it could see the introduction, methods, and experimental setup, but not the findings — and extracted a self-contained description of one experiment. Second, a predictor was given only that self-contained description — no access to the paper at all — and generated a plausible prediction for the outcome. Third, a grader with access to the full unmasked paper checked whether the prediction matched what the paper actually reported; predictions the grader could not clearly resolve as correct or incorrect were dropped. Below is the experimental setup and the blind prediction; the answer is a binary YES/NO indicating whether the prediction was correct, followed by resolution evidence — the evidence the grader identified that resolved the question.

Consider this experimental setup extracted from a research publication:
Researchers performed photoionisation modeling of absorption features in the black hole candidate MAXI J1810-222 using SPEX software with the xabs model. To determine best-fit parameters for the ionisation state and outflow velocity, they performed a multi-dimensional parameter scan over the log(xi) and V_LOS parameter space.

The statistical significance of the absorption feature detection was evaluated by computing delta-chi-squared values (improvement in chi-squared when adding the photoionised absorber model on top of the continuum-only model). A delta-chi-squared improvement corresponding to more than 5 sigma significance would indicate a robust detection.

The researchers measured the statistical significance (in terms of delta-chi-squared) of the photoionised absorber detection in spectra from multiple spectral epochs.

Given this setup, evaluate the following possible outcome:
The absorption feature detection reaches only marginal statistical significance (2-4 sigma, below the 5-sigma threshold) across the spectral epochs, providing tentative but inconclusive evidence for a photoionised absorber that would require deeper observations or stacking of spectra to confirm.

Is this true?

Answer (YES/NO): NO